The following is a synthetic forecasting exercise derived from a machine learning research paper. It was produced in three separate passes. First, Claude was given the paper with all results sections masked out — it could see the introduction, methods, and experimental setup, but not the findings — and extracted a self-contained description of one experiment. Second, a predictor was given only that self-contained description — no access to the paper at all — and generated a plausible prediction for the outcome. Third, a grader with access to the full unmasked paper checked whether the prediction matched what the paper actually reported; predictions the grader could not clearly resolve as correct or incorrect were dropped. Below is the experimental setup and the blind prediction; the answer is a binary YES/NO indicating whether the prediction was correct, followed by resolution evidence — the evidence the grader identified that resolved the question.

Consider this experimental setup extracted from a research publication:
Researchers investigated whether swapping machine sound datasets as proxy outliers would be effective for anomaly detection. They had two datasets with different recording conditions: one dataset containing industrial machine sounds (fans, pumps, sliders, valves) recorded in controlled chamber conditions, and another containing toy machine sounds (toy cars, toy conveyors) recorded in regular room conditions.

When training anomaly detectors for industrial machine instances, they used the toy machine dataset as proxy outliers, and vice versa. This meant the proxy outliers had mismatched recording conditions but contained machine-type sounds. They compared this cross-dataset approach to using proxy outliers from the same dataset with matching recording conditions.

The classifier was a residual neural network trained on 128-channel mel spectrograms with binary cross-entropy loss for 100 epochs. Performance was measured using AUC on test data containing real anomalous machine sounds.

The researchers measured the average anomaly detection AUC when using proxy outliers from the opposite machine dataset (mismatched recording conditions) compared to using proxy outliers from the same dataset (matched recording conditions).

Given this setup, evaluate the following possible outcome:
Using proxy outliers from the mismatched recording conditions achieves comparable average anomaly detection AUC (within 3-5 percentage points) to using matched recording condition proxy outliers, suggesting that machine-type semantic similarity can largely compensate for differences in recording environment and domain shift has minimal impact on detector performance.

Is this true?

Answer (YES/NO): NO